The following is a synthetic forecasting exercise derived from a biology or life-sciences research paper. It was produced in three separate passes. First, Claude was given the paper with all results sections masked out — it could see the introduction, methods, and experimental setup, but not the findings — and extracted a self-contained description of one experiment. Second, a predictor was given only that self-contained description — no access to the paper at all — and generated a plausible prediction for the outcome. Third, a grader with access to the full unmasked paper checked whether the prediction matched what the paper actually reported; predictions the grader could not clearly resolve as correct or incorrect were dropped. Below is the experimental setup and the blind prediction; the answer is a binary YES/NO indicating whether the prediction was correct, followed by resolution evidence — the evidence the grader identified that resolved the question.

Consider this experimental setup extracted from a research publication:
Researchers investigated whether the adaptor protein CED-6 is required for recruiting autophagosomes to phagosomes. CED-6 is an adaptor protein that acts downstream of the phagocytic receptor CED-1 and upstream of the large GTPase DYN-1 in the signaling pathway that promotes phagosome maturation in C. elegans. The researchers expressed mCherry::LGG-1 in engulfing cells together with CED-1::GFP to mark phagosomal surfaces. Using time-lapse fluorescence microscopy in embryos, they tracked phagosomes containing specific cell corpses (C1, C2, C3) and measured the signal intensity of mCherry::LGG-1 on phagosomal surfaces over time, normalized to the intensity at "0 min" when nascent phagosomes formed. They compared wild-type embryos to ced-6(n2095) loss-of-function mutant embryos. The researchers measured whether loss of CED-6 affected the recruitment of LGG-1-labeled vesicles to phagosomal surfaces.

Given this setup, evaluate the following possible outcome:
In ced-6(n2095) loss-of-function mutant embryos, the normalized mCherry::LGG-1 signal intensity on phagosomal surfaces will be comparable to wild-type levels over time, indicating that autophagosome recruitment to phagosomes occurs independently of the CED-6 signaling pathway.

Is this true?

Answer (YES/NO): NO